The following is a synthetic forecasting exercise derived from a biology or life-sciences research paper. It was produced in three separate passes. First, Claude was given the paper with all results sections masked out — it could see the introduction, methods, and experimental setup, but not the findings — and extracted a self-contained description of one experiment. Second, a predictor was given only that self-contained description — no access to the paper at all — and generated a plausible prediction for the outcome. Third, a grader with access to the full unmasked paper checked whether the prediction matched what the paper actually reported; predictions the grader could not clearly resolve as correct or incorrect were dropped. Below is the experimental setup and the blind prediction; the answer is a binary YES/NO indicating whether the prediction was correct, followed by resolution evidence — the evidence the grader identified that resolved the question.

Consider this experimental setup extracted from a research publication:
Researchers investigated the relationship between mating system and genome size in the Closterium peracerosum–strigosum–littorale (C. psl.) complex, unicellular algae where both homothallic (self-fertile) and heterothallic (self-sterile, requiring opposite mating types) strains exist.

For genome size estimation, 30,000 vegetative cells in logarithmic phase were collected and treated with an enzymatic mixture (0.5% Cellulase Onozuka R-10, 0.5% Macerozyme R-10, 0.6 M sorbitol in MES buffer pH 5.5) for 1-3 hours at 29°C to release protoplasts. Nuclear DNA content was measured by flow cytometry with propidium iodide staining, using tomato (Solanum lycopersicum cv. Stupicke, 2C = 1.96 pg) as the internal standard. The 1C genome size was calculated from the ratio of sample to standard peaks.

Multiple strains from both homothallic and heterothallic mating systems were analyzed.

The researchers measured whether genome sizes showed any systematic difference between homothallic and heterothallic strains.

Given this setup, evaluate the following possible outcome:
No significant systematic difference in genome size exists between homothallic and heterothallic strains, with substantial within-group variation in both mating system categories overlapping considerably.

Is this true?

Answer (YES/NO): YES